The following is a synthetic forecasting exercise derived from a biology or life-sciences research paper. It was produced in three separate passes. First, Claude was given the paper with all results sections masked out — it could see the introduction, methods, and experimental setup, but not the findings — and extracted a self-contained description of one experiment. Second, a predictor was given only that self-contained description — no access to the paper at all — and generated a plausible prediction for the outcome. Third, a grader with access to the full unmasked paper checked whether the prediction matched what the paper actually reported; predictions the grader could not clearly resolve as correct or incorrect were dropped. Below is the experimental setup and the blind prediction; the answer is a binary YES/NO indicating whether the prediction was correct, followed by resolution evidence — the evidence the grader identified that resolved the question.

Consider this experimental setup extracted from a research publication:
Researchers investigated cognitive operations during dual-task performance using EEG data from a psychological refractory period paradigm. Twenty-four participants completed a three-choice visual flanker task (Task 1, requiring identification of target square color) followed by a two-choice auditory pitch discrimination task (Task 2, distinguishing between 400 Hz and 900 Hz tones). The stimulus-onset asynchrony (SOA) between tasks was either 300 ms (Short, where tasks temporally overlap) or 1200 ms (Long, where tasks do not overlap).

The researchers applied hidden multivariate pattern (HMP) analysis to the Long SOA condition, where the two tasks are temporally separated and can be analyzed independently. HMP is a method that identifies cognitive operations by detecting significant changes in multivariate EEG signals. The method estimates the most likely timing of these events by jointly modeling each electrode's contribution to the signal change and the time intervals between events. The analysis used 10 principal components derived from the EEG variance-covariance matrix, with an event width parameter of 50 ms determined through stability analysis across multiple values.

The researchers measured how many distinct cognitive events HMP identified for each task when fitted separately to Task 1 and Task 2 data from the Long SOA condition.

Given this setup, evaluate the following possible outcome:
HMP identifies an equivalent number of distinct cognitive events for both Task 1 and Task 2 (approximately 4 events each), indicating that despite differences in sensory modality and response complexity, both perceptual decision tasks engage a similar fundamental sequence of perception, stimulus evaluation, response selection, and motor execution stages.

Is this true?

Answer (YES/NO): NO